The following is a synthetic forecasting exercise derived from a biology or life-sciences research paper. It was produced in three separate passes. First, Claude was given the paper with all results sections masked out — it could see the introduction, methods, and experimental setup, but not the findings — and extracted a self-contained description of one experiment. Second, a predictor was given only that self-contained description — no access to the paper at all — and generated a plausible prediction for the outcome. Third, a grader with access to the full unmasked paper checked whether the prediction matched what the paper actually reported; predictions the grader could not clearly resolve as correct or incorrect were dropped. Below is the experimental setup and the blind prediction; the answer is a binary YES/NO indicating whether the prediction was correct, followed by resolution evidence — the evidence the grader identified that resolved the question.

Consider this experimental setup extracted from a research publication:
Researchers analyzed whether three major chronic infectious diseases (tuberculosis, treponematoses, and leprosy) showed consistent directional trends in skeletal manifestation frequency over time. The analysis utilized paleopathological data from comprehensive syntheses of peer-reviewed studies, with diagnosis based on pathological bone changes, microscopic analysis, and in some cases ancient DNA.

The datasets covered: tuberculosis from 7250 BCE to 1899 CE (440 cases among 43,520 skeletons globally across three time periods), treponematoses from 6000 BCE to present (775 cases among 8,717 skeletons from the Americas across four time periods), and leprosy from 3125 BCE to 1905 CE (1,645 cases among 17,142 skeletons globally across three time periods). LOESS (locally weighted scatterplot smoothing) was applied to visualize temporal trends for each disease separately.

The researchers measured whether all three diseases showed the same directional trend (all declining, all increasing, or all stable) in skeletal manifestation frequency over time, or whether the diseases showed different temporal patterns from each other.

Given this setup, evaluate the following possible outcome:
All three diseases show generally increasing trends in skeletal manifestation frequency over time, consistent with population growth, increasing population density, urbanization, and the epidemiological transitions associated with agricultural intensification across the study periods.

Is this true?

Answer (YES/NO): NO